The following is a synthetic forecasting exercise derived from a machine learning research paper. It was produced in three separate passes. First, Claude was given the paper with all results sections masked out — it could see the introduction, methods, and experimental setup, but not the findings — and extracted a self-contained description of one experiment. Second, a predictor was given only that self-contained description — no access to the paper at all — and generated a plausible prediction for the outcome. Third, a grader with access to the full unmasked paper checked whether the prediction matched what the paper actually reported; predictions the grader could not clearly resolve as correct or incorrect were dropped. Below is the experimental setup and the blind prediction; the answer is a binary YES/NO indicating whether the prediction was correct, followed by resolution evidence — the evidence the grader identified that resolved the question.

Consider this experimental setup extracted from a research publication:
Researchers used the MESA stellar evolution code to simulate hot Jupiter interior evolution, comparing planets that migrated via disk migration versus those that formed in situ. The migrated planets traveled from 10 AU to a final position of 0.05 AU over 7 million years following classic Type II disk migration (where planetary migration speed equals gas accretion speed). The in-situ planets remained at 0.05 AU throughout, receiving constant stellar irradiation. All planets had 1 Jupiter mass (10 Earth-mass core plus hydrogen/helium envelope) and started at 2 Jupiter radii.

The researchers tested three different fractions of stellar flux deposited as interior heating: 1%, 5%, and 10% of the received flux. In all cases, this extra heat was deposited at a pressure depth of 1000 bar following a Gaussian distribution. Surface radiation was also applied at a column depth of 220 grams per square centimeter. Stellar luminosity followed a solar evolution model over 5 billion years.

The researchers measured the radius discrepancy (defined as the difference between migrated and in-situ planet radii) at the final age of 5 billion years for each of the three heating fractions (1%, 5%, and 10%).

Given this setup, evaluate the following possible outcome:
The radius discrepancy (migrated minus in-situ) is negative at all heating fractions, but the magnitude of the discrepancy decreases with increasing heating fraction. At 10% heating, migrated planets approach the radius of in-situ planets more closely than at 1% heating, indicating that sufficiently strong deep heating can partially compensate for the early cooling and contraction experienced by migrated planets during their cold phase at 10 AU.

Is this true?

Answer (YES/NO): NO